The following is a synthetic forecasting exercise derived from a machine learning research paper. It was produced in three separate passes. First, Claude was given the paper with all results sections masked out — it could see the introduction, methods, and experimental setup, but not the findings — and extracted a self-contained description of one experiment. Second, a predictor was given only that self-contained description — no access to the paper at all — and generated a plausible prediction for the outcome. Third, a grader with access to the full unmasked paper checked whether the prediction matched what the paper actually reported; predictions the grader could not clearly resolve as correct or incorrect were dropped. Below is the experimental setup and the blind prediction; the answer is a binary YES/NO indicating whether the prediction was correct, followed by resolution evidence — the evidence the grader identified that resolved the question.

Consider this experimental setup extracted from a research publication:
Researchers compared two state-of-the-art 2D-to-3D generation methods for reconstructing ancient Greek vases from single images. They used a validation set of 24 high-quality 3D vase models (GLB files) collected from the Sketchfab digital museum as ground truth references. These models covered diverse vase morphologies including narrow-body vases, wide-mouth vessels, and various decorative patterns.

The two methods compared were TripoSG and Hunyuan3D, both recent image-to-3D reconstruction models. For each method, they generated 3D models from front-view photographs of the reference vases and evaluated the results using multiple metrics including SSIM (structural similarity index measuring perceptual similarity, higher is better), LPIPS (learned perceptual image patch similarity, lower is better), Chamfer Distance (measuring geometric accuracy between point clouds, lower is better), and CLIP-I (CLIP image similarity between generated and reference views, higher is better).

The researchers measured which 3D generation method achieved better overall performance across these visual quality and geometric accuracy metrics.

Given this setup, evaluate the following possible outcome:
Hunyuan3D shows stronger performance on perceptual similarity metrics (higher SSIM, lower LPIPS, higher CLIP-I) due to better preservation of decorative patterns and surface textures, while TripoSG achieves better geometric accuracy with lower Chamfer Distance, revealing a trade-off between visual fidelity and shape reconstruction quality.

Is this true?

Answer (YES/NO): NO